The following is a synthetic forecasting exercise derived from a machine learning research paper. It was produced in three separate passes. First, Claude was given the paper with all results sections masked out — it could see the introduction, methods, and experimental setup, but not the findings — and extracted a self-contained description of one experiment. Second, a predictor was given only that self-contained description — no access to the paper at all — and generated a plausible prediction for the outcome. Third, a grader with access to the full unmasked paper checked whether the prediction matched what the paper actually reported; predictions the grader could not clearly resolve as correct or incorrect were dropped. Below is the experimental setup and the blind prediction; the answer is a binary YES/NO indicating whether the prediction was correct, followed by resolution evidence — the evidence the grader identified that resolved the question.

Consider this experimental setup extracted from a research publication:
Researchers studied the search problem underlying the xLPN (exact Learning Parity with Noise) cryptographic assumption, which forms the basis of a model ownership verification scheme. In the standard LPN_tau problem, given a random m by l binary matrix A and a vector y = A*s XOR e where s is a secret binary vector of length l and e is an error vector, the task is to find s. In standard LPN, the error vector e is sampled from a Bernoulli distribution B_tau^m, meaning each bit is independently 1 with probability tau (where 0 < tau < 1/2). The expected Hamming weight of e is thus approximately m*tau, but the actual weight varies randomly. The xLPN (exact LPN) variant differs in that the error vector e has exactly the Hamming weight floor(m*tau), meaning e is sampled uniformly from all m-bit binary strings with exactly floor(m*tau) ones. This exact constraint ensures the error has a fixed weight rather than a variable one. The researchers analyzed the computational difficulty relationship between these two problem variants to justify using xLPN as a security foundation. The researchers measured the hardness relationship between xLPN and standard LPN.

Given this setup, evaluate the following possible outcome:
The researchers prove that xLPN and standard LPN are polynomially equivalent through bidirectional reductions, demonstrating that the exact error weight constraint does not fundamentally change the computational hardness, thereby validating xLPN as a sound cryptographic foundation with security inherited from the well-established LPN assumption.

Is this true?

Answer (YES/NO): NO